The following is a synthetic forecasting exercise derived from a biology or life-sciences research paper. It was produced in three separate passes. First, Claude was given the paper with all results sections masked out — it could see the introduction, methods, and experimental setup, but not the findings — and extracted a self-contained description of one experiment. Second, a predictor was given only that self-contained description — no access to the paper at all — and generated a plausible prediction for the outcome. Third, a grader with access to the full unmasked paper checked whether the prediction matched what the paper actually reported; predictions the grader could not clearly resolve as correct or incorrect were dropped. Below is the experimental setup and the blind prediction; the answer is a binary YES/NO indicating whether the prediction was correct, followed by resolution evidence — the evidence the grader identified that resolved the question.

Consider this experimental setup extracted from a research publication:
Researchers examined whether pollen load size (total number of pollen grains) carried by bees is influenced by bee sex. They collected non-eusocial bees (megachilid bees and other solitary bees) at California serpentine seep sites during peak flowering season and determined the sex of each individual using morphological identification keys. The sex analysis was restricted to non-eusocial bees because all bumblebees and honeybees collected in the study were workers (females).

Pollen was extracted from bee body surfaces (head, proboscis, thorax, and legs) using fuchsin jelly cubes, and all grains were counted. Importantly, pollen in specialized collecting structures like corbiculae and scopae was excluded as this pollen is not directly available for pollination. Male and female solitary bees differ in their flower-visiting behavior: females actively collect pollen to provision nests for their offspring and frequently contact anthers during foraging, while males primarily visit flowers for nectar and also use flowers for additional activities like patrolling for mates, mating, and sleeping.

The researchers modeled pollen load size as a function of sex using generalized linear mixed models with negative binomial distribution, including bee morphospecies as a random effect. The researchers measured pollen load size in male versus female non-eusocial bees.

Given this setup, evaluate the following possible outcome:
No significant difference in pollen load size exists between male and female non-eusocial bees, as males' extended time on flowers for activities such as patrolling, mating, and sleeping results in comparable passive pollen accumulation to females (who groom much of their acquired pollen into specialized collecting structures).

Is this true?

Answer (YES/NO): NO